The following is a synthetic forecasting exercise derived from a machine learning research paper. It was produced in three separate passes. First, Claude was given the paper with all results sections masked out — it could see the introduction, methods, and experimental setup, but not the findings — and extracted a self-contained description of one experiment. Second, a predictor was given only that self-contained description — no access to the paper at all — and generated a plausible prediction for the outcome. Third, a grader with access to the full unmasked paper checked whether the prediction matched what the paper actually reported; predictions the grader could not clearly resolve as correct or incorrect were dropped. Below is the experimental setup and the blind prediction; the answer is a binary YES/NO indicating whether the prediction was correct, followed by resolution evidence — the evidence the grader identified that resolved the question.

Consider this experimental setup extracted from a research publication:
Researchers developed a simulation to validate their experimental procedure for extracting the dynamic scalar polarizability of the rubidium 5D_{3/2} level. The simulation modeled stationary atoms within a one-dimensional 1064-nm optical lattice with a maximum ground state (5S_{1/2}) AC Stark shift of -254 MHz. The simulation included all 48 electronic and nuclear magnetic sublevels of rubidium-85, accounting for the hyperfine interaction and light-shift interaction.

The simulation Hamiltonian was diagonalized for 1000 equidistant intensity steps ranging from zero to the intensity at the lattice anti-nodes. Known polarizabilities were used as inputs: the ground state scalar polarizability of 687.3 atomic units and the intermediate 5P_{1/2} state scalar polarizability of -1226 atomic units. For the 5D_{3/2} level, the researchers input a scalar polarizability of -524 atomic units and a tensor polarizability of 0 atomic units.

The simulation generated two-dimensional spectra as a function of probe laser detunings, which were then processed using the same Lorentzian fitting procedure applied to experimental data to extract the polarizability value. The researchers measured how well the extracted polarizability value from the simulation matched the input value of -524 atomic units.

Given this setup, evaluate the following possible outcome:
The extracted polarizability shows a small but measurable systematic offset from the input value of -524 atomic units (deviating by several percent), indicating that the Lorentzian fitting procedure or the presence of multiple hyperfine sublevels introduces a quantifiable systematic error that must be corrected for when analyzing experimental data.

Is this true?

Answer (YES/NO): NO